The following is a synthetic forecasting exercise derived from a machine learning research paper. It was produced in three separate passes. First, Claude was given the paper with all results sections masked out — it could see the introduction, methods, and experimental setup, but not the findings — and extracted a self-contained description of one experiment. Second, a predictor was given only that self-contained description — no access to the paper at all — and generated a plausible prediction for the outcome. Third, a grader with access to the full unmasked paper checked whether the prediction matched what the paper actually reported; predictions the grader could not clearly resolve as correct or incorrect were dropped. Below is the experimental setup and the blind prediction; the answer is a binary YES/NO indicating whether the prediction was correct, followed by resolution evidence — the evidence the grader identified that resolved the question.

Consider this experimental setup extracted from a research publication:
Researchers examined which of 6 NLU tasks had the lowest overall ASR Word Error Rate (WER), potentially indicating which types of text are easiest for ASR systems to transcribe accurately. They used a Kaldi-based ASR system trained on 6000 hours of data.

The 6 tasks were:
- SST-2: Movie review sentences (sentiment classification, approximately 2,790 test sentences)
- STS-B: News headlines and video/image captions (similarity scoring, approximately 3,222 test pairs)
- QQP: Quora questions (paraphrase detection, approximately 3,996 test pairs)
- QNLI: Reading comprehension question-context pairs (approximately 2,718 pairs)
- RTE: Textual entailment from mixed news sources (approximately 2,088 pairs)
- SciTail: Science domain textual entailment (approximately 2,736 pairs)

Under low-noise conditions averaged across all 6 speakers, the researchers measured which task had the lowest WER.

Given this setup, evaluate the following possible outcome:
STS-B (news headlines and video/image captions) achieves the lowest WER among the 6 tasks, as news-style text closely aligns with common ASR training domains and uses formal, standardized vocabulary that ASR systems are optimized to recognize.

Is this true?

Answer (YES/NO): YES